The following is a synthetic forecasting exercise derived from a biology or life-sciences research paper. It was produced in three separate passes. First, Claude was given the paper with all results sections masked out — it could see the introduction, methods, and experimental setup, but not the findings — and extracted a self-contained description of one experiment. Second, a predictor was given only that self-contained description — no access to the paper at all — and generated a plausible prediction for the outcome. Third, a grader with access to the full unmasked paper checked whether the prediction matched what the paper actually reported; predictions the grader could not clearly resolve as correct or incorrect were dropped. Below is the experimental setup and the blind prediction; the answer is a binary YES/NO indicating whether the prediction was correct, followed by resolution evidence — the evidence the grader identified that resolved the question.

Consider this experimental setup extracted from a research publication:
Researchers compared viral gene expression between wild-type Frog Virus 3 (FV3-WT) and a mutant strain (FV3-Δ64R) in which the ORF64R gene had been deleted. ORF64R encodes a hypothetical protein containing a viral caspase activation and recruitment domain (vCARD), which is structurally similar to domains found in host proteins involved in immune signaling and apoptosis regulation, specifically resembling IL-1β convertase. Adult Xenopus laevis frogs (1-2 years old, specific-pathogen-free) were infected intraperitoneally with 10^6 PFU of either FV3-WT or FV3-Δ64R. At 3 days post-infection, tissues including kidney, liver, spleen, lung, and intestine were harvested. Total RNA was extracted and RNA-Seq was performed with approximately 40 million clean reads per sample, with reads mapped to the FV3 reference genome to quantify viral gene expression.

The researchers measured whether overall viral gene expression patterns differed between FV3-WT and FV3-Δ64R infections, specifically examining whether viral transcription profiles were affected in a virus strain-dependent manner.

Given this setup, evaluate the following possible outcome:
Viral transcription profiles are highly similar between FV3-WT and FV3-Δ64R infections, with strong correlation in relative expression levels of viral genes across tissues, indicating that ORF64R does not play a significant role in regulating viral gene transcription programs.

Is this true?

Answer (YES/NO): NO